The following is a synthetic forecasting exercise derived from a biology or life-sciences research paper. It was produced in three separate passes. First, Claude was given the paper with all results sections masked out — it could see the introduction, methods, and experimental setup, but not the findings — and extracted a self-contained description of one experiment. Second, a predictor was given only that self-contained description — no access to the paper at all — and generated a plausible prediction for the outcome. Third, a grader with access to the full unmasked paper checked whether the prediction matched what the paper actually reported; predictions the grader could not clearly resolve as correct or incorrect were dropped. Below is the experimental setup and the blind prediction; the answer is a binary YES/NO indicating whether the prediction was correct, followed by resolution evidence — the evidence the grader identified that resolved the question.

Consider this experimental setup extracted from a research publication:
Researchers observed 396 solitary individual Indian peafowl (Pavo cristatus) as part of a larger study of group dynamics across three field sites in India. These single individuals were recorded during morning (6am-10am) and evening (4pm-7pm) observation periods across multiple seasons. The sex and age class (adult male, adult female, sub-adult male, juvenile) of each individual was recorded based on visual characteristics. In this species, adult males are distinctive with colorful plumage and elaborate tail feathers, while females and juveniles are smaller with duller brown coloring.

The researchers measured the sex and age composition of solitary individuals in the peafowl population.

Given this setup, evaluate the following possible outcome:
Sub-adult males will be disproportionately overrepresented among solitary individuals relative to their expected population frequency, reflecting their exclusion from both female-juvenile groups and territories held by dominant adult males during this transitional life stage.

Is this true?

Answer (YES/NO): NO